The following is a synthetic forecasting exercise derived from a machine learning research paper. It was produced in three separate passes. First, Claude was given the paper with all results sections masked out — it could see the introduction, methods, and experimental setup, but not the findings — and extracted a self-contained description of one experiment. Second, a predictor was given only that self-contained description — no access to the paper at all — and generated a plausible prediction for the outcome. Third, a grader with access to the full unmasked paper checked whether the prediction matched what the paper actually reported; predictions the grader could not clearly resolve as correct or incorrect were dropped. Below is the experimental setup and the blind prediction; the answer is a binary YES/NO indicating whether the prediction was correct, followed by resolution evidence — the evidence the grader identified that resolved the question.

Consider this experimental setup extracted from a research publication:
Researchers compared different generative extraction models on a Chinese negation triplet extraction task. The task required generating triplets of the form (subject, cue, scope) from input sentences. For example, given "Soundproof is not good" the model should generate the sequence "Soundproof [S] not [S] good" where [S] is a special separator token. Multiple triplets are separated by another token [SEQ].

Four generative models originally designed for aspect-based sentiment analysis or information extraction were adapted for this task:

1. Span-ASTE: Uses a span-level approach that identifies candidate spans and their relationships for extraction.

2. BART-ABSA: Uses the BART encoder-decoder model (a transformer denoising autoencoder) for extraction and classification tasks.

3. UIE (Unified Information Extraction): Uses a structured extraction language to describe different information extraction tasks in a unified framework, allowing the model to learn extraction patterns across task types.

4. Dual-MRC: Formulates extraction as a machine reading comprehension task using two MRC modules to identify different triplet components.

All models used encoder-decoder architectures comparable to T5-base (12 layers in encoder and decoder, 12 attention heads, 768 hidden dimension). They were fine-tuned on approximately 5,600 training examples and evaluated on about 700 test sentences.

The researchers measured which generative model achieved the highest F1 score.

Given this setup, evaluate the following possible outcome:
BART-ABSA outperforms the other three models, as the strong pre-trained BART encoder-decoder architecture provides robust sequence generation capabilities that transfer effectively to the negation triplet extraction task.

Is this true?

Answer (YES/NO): NO